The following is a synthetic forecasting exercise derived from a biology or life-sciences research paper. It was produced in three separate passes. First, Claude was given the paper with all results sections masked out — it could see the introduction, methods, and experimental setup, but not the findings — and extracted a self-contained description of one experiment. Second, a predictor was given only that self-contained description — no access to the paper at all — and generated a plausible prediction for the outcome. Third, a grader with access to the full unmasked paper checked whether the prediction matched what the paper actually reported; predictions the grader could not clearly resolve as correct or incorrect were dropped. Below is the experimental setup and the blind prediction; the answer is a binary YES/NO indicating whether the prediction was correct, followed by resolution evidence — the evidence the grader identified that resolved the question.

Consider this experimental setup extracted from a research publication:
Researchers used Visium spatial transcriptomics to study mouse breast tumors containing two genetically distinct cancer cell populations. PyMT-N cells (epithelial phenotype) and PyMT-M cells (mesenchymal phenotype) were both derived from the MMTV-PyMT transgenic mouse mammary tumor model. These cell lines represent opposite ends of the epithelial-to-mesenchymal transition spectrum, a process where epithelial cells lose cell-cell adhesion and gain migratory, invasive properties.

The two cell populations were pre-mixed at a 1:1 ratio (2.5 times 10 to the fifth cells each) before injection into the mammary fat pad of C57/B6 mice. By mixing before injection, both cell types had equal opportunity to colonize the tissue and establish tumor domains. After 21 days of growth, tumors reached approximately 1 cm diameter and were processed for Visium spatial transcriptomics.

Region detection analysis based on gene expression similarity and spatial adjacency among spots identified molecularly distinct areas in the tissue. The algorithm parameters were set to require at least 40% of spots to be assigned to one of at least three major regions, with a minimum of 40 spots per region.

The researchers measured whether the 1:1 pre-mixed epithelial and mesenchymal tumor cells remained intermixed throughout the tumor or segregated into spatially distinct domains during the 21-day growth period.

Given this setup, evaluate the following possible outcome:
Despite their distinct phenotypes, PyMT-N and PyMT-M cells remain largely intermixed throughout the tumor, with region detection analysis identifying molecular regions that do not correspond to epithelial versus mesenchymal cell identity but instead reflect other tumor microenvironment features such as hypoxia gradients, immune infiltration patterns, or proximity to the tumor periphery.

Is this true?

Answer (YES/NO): NO